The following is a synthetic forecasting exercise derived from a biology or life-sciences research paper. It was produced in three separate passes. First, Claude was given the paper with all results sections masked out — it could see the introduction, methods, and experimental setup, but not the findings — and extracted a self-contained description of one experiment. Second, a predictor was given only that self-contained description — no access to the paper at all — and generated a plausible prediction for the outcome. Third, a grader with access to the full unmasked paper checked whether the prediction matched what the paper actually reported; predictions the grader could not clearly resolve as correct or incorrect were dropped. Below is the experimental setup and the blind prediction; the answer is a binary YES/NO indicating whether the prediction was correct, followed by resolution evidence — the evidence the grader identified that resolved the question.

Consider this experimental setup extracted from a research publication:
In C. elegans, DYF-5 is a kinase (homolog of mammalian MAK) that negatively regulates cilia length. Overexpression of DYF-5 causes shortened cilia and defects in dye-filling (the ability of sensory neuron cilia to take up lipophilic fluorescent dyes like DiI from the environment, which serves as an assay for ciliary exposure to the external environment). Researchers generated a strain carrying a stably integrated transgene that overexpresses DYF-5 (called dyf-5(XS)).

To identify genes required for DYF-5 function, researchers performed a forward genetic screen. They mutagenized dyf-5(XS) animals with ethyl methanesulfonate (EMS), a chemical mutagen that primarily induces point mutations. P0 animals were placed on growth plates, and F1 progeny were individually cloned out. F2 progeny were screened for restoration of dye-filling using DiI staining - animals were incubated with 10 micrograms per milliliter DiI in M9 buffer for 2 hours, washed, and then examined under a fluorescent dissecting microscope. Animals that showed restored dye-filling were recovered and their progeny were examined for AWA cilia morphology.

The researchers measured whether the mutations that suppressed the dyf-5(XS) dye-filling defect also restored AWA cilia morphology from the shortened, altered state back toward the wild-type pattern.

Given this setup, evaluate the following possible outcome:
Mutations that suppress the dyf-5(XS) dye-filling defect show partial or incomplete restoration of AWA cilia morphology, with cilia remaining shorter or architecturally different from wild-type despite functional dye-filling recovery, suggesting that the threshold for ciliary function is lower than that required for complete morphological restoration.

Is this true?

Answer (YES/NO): NO